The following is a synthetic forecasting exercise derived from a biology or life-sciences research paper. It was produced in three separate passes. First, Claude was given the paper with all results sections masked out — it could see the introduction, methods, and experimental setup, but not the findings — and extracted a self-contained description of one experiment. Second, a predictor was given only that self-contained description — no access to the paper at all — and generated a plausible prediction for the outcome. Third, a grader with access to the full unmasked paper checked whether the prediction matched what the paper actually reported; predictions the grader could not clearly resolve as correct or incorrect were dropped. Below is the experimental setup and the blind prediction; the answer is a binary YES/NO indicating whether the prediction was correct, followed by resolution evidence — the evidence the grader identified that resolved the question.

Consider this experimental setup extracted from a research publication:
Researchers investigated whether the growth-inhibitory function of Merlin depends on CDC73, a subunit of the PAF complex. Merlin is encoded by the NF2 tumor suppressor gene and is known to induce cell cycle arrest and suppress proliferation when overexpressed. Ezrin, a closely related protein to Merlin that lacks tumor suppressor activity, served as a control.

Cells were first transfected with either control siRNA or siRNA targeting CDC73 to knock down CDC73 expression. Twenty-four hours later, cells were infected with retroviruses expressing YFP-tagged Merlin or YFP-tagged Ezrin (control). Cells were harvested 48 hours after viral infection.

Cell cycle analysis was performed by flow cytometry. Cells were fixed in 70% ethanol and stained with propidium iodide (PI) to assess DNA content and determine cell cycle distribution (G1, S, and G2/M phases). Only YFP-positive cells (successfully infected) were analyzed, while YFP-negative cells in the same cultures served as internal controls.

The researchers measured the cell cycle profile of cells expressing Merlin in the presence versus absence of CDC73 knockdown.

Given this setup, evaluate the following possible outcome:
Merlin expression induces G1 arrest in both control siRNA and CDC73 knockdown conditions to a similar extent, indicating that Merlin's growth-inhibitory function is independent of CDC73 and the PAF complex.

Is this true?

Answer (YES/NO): NO